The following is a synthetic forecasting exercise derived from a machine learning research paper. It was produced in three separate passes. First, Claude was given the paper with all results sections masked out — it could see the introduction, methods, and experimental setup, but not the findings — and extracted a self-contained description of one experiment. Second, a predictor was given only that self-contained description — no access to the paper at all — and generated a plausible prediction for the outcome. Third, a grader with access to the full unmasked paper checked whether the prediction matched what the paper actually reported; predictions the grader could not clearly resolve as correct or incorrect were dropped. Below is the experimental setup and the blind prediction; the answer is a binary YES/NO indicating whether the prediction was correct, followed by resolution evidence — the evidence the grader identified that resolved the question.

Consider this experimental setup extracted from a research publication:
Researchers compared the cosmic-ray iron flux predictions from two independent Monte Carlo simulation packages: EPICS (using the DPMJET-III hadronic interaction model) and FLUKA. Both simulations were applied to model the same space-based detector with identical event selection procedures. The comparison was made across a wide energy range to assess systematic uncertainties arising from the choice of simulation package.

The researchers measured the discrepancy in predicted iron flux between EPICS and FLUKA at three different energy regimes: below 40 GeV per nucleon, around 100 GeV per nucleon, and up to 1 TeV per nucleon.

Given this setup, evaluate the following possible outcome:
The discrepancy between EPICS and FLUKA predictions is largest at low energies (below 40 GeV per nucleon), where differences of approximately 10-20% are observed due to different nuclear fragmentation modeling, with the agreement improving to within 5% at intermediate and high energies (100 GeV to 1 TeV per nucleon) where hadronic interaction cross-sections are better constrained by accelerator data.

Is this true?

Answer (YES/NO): NO